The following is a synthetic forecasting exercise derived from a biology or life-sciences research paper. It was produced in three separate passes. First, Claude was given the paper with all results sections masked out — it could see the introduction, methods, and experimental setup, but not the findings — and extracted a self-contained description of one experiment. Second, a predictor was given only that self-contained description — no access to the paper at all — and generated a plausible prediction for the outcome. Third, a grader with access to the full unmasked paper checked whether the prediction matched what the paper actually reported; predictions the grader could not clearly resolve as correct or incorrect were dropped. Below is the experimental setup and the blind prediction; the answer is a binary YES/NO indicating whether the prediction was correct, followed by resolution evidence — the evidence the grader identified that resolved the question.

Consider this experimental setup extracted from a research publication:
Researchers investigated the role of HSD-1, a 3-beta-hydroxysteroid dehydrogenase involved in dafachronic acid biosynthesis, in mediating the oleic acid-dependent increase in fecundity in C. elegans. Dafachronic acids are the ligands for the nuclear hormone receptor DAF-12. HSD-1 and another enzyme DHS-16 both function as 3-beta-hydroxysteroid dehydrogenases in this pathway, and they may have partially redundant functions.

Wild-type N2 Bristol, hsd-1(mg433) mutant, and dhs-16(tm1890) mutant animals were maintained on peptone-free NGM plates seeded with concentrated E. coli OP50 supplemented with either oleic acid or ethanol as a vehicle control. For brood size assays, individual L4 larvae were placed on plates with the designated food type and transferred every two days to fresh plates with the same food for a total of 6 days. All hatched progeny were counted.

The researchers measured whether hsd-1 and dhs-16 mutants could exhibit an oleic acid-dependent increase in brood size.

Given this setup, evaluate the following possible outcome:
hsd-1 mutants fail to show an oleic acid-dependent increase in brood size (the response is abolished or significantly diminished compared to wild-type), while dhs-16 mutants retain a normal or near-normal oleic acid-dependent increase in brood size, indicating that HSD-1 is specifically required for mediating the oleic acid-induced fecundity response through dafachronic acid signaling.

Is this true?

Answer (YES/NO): YES